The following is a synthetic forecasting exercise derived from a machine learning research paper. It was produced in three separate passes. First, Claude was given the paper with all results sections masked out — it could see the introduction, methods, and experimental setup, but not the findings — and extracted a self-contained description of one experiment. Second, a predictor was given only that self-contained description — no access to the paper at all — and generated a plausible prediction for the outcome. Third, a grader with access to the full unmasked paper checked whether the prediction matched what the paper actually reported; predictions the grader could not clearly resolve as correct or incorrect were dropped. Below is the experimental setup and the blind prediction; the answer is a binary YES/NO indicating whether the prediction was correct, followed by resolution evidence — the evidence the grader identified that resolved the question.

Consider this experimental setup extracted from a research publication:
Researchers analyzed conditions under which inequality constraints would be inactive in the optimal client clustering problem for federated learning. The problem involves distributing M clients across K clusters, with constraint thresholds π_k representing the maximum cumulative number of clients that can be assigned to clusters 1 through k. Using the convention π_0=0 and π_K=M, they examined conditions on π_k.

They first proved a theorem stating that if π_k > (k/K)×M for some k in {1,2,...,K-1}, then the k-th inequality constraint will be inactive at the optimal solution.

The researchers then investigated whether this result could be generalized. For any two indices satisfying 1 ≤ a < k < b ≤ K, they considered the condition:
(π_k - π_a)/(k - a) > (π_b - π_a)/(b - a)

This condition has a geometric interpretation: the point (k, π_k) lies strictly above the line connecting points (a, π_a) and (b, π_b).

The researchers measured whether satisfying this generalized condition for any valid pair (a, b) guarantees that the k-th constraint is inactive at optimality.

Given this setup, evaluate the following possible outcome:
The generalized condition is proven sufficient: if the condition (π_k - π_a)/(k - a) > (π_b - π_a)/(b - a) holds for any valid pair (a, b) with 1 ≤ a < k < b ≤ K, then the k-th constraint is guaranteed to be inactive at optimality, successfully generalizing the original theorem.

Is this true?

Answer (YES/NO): YES